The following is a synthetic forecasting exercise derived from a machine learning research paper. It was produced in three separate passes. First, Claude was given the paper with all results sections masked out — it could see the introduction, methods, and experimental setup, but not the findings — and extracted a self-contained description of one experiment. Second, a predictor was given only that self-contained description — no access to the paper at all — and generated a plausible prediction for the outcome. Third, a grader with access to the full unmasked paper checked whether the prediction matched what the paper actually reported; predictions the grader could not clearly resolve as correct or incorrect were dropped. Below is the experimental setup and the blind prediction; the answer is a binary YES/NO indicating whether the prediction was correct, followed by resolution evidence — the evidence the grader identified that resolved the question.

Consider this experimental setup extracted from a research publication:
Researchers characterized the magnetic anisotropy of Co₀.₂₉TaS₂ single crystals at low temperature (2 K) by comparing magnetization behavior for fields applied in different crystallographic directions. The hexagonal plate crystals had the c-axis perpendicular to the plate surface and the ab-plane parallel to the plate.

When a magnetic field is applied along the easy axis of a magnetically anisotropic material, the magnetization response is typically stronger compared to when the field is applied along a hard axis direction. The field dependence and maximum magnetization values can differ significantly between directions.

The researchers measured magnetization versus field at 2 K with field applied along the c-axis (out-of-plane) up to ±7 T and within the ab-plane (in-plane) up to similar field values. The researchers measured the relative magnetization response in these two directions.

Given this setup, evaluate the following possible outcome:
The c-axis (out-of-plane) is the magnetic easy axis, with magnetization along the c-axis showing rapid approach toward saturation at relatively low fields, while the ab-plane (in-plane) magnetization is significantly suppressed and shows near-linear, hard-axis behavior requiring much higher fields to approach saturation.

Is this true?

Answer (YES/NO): NO